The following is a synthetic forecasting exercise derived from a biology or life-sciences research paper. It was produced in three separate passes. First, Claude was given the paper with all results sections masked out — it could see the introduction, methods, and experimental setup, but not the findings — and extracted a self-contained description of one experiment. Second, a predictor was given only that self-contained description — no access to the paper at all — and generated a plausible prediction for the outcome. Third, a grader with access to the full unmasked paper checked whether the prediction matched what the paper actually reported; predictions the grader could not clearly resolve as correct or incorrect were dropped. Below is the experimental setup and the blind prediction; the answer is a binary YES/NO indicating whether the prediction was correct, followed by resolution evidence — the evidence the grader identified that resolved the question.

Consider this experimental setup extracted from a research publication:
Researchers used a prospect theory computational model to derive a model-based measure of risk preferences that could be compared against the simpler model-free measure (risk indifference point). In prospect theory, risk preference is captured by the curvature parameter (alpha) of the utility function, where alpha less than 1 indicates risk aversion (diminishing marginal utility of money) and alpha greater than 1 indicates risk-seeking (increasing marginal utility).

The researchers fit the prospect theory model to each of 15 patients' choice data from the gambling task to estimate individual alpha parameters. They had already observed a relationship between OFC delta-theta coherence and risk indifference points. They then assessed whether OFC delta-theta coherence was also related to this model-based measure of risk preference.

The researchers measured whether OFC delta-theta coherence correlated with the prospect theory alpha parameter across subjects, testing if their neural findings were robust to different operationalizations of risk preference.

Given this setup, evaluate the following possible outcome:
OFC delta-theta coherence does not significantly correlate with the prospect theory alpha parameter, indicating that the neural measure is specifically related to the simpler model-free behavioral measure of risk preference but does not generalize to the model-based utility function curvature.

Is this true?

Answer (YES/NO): NO